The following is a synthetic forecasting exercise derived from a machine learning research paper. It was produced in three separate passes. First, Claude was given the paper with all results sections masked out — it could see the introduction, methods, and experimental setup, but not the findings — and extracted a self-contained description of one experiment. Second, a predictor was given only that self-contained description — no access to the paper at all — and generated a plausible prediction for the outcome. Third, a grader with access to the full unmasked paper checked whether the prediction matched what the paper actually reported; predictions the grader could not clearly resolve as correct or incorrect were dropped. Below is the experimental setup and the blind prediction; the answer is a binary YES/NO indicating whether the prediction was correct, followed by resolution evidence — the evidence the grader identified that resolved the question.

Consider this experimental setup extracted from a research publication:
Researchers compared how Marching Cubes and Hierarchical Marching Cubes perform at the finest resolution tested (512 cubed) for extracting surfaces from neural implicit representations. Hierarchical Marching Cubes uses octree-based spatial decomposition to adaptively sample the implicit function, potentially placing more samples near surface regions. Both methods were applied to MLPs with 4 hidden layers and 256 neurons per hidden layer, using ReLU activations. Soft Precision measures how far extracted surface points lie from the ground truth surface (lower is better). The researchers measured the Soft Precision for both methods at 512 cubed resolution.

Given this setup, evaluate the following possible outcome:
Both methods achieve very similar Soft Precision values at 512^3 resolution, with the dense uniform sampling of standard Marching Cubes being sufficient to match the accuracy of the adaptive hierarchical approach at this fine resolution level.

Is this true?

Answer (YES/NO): NO